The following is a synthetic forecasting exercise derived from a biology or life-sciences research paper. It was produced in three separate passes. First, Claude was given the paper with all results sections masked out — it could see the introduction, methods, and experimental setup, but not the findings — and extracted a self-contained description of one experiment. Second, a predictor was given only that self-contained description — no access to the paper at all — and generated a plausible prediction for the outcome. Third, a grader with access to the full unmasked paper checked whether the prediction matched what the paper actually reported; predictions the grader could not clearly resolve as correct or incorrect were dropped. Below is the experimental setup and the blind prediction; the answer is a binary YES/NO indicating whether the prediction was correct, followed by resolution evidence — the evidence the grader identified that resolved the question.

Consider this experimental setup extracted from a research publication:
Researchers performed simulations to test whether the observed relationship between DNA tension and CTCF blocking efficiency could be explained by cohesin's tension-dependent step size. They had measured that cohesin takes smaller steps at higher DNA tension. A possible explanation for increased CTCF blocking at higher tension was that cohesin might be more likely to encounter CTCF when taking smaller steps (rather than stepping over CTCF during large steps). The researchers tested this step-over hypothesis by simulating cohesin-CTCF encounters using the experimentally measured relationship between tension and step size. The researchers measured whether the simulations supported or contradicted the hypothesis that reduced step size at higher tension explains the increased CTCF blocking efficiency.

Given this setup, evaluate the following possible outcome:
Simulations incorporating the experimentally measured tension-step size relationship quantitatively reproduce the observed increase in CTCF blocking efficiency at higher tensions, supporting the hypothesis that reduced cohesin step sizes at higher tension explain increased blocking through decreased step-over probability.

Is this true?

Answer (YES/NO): NO